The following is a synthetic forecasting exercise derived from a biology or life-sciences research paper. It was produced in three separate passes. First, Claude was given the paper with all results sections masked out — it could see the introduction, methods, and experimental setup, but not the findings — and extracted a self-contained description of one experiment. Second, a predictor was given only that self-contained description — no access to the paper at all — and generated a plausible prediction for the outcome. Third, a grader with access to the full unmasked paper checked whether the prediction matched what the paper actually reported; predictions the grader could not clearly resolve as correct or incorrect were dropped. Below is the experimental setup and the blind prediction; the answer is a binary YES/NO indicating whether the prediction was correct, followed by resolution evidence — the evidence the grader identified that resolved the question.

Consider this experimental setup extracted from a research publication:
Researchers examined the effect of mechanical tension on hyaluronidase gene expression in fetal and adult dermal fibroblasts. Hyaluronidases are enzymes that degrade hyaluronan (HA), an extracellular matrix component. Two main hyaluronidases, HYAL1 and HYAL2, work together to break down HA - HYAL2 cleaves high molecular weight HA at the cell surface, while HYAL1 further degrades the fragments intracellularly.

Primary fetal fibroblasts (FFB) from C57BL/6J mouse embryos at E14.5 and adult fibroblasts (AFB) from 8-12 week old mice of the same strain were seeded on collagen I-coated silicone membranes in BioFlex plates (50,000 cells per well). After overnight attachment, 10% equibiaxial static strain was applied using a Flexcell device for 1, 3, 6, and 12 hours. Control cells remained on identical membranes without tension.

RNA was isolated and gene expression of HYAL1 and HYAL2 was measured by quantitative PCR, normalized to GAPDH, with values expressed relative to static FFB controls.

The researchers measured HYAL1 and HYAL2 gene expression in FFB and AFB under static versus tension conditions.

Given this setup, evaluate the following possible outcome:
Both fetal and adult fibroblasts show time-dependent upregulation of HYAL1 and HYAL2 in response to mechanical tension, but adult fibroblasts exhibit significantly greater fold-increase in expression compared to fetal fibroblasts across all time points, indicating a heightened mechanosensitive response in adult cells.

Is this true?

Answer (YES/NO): NO